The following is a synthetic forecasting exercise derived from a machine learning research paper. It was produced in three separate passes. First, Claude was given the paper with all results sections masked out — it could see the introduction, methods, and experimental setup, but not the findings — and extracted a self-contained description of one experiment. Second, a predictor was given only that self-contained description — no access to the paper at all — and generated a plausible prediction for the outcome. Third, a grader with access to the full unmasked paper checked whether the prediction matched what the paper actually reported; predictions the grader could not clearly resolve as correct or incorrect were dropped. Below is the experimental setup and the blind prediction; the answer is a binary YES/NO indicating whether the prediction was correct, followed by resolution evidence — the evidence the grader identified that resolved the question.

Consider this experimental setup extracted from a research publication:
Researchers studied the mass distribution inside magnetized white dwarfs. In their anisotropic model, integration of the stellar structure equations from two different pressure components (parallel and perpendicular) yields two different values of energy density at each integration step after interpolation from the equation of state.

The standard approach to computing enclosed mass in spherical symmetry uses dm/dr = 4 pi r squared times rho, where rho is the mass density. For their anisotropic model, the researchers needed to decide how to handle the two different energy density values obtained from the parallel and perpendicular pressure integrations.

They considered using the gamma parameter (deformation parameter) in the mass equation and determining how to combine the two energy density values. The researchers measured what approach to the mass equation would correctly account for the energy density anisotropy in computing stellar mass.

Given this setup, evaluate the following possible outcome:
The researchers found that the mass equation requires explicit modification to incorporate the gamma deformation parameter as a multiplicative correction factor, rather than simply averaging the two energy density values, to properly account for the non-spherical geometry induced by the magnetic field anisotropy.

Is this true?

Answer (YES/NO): NO